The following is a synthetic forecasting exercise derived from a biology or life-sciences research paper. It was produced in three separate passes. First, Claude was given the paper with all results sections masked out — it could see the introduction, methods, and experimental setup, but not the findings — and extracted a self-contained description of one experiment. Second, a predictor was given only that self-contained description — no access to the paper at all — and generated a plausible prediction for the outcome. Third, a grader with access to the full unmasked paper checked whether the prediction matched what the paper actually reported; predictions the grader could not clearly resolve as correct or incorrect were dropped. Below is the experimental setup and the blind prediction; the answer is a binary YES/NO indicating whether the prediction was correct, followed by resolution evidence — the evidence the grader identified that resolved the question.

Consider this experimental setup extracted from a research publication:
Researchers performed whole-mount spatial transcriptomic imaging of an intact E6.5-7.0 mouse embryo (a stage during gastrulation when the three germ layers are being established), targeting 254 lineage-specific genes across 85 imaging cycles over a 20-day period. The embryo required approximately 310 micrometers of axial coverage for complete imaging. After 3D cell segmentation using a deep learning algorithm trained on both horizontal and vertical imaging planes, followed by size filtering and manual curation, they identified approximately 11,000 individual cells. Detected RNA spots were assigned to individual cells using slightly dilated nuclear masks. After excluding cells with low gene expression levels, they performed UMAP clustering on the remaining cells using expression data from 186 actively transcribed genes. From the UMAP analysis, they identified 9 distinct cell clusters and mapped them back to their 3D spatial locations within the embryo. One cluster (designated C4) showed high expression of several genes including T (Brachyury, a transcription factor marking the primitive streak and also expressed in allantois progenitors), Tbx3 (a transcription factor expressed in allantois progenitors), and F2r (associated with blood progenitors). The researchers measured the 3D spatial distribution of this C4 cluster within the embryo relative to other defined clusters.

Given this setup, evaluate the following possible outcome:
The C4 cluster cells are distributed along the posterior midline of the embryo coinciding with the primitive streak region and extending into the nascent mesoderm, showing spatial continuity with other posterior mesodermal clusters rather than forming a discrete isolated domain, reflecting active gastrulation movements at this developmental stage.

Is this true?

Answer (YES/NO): NO